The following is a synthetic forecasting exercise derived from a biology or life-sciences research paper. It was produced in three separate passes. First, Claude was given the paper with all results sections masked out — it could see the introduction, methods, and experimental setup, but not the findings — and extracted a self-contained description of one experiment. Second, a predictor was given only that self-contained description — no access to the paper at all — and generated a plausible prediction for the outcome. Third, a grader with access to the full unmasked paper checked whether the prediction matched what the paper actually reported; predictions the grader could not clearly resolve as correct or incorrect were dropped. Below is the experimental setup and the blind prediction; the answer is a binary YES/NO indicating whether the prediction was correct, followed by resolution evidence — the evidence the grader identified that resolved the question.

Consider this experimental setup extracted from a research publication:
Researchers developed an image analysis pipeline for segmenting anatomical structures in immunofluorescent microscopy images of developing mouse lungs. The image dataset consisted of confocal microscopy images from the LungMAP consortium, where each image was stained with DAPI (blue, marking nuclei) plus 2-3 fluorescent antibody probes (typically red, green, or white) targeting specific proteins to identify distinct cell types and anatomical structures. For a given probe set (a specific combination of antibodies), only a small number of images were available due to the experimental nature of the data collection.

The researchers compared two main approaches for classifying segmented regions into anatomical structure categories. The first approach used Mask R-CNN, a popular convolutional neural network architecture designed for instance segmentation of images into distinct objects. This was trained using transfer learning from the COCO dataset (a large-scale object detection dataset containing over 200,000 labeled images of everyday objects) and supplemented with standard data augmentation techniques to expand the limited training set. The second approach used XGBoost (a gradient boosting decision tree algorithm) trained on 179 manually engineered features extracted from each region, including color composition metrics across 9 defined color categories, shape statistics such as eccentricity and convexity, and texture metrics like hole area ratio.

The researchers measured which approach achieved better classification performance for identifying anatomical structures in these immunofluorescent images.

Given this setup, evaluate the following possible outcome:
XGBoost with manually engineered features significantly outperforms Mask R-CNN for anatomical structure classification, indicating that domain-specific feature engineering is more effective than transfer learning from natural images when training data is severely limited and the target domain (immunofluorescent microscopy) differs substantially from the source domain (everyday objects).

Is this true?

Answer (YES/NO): YES